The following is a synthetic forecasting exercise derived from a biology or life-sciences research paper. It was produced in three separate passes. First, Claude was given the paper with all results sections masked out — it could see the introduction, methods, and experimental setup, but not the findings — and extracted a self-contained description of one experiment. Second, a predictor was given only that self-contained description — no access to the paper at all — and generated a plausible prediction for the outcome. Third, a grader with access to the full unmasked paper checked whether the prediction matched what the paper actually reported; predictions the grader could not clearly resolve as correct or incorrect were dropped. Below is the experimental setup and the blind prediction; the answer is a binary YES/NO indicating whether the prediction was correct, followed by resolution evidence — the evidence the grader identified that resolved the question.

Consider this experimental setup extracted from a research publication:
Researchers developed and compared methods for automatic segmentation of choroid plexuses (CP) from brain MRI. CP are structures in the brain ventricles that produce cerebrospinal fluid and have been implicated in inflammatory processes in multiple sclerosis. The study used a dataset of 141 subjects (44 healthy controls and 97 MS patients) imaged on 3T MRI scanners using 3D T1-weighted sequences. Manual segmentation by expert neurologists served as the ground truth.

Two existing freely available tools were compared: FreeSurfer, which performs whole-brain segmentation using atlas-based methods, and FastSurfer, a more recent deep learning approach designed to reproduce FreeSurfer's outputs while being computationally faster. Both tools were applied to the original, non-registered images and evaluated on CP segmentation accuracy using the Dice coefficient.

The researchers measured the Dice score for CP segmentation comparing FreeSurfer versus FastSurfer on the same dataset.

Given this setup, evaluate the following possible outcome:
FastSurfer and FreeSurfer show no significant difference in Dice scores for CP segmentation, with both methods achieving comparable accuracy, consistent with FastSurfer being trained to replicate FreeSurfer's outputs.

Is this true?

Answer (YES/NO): NO